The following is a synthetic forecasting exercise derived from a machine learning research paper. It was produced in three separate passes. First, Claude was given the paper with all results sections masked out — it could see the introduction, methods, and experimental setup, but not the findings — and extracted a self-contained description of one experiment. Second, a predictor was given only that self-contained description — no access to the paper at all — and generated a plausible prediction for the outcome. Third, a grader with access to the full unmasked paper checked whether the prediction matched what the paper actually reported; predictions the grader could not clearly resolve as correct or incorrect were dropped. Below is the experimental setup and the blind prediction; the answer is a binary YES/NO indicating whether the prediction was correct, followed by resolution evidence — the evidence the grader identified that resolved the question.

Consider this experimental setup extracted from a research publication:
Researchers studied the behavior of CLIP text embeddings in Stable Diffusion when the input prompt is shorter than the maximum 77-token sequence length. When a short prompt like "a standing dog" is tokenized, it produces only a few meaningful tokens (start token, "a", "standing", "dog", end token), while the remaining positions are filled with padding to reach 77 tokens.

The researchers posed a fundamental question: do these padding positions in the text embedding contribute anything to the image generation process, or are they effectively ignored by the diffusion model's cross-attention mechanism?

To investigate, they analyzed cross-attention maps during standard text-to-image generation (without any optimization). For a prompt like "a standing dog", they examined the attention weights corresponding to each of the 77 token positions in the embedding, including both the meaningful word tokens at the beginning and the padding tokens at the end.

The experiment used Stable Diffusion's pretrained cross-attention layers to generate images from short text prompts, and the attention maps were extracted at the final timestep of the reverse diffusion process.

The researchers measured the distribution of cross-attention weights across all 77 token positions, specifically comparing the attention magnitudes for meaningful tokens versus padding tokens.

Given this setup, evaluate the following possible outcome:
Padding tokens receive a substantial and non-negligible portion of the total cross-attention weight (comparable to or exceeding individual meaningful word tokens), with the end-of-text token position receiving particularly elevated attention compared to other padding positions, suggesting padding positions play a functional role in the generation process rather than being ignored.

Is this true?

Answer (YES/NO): NO